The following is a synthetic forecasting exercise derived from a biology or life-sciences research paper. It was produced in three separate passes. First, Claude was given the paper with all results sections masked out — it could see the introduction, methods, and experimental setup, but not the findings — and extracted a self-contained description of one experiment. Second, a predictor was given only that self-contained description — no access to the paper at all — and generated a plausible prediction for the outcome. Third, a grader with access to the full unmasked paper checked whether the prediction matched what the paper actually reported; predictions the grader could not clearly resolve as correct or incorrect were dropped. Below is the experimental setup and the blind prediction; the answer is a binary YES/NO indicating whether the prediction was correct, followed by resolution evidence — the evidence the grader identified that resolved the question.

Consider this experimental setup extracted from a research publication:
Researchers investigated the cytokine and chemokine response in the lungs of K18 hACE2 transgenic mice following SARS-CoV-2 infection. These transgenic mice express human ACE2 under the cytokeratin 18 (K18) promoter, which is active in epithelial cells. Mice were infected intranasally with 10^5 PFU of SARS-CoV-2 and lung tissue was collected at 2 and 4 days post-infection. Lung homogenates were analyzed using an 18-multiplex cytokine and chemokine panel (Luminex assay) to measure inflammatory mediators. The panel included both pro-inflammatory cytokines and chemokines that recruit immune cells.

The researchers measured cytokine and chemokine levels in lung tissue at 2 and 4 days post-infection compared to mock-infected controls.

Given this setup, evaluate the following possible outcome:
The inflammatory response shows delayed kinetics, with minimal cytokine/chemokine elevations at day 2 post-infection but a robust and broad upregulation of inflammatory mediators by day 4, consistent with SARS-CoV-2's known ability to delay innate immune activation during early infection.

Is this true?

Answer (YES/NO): NO